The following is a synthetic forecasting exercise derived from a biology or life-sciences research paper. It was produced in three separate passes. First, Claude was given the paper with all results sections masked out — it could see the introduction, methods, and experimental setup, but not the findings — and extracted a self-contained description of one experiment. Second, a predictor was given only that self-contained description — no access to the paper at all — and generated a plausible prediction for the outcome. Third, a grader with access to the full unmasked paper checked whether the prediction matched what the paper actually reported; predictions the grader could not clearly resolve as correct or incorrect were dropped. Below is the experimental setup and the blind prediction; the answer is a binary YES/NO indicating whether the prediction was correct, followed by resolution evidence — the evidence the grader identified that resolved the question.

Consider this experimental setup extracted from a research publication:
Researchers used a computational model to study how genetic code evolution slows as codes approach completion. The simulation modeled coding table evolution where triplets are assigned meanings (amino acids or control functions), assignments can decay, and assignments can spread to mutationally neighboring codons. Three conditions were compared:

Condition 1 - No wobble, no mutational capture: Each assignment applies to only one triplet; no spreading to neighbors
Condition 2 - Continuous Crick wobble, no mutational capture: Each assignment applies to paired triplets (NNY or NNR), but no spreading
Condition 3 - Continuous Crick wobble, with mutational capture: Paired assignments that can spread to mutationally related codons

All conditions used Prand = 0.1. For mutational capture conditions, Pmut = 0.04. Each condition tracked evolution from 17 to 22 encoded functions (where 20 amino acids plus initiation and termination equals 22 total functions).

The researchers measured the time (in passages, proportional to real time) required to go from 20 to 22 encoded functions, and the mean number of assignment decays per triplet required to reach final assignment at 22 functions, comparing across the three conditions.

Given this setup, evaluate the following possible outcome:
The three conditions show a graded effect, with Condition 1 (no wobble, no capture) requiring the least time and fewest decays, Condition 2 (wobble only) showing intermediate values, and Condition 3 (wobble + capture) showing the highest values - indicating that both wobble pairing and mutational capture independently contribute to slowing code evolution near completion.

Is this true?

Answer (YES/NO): YES